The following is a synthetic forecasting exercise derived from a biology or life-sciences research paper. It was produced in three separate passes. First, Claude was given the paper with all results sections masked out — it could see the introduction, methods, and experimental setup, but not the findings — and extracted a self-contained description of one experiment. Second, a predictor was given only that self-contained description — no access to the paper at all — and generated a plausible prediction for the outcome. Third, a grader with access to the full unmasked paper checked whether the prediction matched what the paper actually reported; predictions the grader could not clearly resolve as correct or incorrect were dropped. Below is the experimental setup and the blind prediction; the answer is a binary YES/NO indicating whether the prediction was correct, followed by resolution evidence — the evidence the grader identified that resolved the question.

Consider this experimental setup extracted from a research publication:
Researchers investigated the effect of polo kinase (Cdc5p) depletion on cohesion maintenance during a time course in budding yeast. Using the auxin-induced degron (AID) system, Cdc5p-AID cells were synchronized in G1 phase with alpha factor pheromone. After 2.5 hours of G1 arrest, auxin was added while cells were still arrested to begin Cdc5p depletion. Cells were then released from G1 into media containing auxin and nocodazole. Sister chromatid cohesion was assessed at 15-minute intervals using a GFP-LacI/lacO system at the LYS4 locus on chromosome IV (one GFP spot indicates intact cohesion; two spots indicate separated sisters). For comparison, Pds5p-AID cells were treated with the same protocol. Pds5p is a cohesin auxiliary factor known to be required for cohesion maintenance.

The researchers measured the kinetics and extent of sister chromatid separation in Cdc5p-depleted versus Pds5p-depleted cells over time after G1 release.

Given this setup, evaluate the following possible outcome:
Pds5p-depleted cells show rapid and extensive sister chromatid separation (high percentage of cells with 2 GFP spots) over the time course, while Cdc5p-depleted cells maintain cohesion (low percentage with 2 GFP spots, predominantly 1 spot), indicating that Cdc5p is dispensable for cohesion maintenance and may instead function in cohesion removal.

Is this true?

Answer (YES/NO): NO